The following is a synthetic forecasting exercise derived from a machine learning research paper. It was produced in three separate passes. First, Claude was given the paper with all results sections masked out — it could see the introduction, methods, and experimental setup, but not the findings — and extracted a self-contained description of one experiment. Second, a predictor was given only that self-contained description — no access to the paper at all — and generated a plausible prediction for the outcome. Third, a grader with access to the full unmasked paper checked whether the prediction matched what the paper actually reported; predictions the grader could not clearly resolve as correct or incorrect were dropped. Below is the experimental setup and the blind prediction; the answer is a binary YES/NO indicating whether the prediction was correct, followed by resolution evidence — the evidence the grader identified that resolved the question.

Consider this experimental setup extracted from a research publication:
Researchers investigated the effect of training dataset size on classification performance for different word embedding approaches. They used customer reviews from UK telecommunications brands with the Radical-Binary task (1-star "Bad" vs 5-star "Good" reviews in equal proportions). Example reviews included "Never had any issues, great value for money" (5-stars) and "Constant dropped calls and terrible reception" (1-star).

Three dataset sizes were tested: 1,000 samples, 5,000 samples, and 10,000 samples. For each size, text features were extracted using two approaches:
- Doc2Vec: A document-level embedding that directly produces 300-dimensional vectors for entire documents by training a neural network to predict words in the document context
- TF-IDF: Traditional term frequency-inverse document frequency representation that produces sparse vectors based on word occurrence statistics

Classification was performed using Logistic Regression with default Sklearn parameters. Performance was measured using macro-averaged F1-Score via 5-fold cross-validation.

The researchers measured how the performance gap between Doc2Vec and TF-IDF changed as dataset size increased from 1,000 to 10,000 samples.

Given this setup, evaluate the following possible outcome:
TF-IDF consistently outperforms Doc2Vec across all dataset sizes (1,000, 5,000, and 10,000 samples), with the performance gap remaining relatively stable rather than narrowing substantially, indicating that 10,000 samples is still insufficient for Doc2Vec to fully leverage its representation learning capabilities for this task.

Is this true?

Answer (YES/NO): NO